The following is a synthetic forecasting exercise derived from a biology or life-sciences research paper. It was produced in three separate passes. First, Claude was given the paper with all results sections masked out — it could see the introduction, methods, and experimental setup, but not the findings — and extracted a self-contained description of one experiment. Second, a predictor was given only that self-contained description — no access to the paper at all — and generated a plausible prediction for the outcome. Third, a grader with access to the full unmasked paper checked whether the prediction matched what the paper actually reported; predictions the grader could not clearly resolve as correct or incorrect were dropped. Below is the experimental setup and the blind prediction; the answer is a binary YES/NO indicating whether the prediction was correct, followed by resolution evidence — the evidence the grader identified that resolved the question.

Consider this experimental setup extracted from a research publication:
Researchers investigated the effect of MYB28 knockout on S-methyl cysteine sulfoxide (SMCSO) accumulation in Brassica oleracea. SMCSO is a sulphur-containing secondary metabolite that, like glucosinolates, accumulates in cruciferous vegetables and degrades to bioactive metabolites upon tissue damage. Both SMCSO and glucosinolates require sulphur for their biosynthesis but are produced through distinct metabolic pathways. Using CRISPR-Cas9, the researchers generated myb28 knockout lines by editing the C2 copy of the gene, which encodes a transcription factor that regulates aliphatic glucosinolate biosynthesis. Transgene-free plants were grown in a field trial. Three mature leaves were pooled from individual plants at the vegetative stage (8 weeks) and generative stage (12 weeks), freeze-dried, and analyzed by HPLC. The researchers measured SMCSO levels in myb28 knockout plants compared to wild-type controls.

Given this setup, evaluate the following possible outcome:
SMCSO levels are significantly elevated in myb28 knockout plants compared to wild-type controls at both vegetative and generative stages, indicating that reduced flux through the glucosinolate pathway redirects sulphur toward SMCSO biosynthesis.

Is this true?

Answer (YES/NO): NO